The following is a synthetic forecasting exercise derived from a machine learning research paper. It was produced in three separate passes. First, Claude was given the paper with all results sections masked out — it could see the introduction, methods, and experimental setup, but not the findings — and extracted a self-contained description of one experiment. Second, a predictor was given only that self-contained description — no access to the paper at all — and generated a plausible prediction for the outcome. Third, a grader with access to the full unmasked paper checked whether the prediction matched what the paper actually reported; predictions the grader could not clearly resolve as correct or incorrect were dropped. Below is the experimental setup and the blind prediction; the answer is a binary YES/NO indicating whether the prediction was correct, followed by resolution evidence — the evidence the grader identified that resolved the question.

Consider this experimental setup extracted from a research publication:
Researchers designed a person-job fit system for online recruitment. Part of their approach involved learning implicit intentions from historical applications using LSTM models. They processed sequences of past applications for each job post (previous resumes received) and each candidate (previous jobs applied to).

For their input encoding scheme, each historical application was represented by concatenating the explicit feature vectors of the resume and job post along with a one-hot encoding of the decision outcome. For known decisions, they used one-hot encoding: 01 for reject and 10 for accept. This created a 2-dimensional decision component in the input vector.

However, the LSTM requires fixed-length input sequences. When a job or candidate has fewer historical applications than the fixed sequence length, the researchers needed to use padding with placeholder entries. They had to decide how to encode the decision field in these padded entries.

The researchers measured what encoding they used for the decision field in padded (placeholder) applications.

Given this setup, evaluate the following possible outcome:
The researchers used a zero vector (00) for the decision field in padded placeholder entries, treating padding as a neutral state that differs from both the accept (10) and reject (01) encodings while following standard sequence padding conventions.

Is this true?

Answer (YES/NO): YES